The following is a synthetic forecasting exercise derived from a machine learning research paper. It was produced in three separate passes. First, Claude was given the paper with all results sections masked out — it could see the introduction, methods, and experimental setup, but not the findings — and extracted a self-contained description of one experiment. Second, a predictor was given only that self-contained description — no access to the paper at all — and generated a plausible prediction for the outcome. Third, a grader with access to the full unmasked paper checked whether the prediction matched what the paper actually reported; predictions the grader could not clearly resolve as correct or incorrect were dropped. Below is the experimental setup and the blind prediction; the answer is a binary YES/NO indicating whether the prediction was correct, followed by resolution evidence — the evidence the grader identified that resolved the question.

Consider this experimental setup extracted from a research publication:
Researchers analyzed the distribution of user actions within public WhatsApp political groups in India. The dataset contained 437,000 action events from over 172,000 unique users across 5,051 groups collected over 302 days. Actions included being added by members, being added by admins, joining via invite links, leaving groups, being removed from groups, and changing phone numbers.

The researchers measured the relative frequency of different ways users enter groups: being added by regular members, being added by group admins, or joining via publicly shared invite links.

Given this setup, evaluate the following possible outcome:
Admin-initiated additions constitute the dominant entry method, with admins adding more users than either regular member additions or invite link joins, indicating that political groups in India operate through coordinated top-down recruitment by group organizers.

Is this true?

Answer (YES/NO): NO